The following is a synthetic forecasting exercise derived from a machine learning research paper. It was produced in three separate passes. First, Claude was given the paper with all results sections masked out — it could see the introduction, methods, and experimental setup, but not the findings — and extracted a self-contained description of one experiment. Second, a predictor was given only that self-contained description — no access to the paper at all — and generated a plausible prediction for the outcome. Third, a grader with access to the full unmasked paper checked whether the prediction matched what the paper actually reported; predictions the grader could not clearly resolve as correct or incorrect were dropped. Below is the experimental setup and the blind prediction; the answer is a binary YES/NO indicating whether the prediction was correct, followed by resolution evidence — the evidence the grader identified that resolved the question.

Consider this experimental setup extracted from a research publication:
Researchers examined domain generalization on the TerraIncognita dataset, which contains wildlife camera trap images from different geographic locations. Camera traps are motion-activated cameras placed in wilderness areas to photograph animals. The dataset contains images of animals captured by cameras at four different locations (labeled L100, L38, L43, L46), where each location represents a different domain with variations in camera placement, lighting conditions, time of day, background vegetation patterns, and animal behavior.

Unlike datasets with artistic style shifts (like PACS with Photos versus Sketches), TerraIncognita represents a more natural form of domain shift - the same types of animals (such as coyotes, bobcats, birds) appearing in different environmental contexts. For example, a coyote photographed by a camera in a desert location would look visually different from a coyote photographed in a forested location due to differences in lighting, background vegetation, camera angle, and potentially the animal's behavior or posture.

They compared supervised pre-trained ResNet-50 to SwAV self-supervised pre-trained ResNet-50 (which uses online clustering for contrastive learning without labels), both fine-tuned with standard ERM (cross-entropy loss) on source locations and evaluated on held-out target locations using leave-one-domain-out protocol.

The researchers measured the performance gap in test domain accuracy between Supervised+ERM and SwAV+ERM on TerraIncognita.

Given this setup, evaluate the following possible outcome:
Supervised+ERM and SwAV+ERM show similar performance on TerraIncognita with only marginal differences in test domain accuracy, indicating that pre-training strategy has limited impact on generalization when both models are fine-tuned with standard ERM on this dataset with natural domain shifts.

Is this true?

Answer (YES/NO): NO